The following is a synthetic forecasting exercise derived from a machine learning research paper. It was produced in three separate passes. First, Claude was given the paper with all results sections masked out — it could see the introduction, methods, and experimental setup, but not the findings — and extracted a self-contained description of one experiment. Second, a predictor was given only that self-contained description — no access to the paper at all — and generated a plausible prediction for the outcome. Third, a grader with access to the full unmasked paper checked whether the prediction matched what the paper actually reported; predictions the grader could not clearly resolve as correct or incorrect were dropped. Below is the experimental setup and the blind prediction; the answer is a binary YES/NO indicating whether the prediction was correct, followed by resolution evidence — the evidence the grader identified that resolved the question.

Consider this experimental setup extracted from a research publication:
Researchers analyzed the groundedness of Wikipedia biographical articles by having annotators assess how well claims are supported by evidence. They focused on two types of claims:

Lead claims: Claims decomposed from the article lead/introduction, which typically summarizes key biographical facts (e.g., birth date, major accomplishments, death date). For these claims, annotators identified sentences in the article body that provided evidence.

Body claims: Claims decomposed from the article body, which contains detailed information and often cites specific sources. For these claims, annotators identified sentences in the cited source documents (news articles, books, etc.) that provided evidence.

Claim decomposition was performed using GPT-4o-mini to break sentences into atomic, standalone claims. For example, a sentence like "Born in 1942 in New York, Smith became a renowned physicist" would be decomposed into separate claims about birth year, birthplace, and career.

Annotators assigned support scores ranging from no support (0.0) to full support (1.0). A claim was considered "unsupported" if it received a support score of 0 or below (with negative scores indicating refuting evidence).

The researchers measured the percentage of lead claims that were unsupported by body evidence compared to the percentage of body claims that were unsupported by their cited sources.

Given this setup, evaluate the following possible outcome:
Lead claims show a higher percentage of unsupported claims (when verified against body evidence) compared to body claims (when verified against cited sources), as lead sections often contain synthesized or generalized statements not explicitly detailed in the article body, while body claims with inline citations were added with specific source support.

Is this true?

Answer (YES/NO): NO